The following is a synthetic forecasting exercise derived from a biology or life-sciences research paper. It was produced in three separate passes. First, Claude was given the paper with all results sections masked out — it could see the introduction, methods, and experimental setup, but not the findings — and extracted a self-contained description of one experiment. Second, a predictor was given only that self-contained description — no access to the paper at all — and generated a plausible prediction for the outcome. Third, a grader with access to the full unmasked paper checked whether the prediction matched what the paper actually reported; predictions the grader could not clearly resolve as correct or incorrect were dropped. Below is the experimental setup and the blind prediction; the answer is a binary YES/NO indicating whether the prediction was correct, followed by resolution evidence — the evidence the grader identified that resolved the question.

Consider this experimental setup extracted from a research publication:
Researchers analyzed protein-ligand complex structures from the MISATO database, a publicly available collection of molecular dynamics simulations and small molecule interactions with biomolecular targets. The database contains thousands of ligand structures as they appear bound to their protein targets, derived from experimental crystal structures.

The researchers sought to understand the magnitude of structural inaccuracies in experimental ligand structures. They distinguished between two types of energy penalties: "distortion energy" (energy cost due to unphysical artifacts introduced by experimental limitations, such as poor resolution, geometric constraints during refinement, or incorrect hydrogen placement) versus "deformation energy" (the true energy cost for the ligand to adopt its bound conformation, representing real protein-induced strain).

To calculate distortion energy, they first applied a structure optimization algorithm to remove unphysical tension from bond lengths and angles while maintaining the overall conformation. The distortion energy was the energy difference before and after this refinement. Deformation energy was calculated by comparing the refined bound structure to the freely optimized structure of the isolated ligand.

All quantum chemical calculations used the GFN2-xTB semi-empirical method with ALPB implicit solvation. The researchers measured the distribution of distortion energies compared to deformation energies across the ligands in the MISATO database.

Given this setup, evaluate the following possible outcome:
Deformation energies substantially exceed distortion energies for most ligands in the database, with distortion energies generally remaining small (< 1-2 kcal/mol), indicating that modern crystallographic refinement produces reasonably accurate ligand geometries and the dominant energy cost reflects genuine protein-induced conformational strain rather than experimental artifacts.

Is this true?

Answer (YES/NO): NO